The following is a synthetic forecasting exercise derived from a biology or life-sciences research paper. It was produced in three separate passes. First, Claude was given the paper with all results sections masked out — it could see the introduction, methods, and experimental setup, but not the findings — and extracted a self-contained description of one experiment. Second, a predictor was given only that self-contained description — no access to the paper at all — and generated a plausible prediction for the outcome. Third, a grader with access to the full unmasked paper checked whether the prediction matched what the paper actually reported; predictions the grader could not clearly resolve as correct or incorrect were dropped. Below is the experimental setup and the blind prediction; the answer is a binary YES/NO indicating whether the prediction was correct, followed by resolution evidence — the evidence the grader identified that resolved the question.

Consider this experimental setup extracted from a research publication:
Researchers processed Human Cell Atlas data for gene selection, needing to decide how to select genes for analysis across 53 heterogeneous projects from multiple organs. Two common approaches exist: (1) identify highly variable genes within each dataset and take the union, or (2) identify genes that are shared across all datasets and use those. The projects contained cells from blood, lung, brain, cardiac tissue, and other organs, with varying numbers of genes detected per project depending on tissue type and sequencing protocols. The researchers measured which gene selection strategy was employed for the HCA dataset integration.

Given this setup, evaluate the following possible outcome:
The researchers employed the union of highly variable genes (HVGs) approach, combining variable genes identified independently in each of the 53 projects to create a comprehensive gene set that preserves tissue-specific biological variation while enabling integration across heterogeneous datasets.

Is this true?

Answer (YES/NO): NO